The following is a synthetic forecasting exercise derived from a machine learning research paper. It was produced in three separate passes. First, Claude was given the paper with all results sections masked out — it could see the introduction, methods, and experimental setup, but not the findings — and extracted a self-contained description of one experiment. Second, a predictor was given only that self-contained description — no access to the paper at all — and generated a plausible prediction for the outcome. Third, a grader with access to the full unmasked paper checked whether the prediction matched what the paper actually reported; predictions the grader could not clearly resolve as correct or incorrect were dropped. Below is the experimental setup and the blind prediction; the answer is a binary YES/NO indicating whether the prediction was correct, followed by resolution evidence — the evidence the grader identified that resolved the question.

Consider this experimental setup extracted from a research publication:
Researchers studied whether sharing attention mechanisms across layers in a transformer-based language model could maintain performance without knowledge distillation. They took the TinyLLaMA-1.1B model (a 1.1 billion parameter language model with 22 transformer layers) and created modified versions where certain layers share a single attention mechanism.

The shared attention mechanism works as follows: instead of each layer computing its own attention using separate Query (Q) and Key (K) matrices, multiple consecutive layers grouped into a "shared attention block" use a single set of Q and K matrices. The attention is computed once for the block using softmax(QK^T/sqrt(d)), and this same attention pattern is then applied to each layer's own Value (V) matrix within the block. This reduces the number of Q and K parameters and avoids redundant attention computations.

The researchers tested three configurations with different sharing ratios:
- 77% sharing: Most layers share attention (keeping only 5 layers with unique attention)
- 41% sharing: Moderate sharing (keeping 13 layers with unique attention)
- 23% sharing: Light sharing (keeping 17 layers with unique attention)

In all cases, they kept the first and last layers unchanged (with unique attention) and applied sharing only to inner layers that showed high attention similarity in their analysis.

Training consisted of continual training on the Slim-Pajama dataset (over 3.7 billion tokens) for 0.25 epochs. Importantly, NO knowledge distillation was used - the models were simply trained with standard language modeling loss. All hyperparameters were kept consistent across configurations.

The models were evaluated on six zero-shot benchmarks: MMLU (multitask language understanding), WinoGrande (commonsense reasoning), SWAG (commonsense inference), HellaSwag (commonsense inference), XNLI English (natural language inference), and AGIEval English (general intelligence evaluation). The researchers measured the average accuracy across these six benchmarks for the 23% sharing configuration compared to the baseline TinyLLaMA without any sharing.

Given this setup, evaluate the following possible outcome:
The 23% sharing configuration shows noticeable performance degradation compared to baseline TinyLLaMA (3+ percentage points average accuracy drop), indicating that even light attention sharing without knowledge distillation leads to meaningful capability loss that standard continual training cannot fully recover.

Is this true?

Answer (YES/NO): NO